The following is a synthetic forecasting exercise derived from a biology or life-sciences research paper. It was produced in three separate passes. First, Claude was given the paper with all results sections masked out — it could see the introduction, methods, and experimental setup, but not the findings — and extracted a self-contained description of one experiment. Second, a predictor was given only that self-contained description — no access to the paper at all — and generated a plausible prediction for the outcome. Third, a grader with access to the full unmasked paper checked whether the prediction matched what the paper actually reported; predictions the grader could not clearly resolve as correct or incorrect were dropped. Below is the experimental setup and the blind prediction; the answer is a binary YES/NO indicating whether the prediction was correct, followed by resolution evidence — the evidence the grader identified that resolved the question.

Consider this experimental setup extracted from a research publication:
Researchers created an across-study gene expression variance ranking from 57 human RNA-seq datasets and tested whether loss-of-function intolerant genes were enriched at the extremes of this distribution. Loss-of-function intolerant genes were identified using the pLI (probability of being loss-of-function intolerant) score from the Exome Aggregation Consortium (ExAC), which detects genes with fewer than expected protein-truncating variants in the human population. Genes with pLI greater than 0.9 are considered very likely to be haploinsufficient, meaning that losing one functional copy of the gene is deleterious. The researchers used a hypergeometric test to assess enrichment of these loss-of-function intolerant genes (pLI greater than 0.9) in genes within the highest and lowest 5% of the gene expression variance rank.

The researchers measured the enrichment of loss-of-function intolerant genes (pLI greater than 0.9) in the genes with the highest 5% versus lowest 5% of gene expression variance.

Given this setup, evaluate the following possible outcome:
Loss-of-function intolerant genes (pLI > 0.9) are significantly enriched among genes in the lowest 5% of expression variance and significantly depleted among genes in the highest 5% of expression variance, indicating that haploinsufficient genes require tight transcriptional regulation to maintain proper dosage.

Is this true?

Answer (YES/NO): NO